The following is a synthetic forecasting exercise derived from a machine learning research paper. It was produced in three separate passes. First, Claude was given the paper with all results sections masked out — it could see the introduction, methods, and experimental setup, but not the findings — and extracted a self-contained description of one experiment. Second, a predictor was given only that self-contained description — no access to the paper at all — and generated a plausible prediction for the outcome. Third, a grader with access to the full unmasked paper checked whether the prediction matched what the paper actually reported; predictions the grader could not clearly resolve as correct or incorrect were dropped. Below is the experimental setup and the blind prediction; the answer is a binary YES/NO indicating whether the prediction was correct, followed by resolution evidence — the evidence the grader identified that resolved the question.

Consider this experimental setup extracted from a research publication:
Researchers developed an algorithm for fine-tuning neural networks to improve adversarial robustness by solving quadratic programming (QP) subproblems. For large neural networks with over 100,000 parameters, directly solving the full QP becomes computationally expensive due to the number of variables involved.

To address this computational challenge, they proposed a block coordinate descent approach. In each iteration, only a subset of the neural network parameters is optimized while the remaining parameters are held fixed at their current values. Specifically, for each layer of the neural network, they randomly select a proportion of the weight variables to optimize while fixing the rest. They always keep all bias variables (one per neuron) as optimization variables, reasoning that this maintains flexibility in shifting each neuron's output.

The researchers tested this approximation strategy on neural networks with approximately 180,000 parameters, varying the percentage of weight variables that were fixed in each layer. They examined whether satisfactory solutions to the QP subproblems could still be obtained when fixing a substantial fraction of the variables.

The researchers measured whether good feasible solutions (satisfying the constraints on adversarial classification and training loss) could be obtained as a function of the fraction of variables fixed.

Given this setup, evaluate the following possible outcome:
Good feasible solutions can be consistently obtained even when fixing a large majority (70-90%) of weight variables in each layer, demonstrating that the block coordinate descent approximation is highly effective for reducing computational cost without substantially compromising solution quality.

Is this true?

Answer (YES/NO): YES